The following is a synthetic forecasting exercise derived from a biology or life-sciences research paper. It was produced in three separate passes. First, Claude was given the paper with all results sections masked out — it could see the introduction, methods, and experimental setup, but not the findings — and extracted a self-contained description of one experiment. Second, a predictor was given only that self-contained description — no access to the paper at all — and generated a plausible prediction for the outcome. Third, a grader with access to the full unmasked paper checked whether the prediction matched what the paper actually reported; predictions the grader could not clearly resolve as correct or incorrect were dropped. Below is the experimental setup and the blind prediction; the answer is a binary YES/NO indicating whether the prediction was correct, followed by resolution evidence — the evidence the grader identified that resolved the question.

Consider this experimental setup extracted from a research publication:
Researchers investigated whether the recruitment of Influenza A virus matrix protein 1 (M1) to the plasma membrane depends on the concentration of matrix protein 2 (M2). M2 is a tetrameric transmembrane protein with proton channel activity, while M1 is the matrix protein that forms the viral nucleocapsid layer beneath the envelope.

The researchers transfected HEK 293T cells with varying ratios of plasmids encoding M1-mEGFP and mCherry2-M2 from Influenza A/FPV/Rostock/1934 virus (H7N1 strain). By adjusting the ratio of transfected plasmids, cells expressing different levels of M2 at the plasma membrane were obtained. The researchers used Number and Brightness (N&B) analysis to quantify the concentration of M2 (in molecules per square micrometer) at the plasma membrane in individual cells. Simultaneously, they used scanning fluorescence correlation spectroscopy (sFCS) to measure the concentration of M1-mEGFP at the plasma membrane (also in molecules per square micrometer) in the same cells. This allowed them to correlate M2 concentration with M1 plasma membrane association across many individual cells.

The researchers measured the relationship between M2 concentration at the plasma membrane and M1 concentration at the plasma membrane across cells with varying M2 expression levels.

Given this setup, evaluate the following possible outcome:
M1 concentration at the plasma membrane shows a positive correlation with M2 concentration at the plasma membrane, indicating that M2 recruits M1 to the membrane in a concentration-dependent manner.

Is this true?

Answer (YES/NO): YES